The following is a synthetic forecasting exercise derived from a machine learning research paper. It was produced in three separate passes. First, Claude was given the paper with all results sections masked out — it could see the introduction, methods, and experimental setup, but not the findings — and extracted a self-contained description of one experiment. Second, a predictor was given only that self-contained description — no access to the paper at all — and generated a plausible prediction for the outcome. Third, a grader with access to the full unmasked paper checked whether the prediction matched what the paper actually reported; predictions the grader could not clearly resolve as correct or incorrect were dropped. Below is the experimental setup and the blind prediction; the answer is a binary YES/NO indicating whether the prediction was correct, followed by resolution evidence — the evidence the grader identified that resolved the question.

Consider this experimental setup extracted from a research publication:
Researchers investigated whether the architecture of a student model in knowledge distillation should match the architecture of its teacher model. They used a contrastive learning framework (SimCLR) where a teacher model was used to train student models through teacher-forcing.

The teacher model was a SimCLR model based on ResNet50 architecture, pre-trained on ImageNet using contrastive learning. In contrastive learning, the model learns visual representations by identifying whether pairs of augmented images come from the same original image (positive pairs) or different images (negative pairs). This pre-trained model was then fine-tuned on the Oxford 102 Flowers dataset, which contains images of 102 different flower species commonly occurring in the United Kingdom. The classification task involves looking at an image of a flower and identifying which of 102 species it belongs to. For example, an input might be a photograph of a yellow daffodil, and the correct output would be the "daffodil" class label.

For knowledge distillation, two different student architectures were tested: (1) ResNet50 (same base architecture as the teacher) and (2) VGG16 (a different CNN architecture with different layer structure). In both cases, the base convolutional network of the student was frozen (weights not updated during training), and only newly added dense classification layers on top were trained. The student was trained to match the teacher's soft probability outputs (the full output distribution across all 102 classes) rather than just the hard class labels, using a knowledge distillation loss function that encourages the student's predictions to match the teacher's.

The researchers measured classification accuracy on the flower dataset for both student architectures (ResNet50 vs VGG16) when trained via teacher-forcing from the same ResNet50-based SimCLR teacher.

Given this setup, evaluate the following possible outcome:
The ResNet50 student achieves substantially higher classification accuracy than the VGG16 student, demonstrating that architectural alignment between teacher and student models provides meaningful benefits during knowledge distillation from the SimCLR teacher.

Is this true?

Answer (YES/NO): YES